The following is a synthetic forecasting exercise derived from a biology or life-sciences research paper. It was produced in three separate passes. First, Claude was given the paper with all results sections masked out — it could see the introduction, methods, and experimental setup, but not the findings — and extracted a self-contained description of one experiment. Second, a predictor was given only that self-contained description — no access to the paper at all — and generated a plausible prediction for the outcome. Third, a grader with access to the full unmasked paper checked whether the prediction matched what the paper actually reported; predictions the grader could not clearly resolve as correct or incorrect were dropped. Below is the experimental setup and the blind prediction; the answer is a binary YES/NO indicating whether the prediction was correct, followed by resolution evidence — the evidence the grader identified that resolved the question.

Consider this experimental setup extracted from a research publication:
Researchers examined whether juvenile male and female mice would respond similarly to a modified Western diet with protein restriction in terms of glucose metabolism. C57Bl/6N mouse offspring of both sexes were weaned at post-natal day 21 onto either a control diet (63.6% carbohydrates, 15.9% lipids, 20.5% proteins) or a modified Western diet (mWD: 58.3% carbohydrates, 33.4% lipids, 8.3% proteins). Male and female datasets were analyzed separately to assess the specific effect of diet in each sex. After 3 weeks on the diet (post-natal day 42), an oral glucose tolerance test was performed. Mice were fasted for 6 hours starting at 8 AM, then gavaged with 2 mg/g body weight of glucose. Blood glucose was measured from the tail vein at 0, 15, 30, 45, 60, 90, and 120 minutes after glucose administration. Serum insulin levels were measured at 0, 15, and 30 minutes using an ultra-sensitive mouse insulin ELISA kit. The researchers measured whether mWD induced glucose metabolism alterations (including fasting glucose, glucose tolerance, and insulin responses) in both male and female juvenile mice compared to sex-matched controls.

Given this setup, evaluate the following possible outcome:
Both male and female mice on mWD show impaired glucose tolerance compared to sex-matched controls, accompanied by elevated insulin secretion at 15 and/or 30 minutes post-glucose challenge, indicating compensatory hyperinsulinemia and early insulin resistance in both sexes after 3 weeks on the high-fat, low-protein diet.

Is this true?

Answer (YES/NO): NO